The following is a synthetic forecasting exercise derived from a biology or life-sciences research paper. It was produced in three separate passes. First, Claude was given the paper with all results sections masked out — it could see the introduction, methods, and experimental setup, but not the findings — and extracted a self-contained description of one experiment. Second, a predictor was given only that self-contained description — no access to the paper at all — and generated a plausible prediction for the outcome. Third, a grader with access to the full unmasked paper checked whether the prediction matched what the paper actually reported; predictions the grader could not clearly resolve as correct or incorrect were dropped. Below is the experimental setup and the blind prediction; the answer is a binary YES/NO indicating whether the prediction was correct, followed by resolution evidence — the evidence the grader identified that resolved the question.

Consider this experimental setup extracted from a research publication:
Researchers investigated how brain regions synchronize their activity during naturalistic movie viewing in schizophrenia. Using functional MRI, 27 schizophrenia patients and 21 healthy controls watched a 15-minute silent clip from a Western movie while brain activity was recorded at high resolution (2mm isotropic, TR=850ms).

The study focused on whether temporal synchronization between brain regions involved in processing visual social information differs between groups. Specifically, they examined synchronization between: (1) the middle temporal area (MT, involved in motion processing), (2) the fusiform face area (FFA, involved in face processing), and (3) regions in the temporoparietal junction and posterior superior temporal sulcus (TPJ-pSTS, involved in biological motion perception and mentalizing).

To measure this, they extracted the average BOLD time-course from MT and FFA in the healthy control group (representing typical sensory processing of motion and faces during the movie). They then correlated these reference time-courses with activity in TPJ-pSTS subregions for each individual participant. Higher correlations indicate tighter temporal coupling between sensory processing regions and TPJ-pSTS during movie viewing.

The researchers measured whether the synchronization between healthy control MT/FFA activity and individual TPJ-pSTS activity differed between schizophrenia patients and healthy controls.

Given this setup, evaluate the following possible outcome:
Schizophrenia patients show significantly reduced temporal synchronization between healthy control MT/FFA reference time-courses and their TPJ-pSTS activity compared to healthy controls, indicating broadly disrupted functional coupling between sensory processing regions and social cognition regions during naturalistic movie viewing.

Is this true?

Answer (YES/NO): YES